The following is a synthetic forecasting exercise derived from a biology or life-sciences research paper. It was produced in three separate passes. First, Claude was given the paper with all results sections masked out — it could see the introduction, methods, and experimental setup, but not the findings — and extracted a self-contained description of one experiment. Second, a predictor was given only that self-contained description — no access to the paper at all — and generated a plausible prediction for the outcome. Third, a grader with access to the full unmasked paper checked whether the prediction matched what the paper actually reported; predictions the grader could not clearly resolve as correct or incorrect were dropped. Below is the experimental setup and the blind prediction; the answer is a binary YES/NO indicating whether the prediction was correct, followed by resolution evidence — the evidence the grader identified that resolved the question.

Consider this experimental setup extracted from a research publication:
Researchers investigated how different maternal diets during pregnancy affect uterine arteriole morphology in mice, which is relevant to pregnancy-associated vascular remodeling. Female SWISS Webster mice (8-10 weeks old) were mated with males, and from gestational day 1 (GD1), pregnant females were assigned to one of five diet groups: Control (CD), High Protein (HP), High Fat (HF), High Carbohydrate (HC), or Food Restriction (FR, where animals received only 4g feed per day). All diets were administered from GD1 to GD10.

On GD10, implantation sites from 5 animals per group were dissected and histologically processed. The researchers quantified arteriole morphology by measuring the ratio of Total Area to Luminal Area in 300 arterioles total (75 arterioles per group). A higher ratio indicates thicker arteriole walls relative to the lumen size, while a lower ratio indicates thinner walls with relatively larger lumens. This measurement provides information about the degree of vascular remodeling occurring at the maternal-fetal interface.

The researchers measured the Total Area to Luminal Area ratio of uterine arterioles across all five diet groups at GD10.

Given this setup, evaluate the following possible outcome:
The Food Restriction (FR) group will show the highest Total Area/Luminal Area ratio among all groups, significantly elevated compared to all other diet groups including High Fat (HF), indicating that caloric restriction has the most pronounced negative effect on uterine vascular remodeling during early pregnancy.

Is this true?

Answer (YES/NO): NO